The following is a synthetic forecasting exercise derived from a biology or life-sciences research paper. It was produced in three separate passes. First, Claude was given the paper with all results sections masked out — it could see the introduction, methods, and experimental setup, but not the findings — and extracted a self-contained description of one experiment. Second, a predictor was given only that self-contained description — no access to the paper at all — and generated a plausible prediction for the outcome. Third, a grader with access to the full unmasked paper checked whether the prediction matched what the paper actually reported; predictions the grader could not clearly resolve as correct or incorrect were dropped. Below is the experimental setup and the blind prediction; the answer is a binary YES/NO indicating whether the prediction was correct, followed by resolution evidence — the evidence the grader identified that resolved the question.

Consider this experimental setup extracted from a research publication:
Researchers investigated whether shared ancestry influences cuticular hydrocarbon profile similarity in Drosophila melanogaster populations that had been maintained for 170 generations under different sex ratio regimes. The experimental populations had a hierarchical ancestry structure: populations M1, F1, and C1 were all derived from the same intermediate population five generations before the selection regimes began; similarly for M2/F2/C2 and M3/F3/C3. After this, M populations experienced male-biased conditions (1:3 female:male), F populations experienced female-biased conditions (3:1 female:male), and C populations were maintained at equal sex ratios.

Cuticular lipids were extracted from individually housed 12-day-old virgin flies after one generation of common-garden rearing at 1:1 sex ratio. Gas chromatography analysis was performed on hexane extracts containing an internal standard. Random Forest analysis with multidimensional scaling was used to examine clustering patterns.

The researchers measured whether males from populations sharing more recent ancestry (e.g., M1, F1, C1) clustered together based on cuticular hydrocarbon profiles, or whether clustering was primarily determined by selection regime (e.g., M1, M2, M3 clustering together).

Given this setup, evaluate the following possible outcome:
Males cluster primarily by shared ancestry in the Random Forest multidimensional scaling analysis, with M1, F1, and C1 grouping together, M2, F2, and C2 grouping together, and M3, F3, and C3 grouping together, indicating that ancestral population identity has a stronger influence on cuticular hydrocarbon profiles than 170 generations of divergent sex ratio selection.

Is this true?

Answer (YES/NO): YES